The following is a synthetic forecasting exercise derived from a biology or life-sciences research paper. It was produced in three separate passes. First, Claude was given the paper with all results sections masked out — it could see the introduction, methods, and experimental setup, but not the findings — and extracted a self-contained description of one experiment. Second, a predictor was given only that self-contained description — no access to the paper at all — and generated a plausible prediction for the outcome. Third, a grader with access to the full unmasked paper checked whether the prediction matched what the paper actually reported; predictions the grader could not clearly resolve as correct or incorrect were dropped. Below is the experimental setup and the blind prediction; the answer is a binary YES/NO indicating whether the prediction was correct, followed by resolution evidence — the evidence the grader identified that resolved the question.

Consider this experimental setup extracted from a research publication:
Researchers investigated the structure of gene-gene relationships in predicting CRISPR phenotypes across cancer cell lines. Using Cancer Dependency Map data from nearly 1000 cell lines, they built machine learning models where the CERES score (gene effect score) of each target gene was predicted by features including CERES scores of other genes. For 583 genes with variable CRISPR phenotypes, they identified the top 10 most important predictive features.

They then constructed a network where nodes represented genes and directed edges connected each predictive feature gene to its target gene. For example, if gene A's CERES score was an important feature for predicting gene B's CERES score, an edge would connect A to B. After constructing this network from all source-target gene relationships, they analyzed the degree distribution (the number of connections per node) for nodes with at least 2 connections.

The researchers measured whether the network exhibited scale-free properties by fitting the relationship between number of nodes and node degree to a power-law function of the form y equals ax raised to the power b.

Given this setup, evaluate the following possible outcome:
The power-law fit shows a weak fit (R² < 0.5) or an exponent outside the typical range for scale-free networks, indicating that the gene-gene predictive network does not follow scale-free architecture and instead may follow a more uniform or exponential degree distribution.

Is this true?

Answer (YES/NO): NO